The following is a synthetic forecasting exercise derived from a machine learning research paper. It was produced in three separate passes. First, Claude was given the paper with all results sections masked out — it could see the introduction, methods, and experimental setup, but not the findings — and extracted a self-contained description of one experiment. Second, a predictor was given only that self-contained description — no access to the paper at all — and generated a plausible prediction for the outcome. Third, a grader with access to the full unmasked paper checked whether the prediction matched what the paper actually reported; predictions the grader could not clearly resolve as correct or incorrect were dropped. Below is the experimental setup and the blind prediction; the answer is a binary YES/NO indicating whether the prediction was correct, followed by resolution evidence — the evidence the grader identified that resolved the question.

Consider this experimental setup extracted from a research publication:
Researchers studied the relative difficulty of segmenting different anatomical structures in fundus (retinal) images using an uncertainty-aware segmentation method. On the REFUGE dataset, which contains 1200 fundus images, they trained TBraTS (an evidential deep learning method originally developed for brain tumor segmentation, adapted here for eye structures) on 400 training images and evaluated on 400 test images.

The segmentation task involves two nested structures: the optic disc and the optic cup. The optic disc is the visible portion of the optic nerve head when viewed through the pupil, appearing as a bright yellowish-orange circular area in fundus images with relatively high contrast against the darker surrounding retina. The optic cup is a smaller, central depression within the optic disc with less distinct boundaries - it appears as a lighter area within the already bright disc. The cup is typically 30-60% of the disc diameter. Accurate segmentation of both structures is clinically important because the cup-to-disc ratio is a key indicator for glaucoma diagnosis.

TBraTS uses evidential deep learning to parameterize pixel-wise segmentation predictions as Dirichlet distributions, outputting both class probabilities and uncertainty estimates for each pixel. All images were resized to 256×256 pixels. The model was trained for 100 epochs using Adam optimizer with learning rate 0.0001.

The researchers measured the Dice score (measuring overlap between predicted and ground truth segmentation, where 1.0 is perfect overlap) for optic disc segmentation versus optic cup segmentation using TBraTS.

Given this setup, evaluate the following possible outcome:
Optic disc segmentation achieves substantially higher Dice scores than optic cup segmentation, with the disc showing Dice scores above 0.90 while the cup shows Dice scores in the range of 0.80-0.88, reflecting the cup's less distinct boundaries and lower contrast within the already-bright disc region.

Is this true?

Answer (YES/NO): NO